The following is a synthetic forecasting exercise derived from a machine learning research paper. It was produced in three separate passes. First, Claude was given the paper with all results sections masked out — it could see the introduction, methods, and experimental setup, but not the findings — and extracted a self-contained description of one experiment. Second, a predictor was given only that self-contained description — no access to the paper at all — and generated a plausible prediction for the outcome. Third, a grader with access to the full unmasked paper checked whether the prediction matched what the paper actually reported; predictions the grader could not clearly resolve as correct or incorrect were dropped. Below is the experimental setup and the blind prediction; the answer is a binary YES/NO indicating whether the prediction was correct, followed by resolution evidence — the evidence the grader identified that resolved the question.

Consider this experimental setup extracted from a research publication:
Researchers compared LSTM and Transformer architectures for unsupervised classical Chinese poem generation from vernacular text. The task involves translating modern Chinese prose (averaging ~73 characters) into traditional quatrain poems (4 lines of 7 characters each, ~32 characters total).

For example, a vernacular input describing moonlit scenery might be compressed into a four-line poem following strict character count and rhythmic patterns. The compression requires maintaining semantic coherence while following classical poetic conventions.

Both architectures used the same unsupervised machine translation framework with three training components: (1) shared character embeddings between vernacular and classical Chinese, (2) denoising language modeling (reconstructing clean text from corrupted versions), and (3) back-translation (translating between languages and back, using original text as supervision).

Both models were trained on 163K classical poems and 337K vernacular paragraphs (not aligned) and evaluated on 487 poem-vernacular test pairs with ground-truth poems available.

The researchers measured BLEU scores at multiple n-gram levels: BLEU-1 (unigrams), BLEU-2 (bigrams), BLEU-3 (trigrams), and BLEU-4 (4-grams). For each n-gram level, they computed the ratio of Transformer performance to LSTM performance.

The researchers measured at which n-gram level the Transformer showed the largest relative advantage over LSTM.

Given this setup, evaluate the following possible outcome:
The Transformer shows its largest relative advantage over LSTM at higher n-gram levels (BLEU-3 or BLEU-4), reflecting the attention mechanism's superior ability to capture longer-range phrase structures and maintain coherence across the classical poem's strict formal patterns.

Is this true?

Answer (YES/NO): YES